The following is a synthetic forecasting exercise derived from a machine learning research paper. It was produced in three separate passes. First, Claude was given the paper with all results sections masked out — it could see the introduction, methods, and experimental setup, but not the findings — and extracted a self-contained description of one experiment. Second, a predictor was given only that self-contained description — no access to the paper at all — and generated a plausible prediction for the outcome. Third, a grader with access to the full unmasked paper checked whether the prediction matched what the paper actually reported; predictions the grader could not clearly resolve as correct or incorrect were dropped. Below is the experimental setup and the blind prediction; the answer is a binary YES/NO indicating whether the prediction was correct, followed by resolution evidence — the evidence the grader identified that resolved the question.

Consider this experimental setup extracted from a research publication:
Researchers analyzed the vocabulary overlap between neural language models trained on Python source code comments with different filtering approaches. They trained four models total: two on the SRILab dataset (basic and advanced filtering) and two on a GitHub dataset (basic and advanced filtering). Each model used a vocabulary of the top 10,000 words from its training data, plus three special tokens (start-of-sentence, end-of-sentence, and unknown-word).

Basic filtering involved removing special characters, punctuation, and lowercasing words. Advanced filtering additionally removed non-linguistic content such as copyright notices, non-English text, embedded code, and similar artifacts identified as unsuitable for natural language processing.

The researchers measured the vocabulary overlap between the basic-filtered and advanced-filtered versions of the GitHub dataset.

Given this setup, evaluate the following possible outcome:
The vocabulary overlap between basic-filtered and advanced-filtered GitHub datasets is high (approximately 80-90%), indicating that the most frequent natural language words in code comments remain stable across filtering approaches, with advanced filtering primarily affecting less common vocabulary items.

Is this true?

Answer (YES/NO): YES